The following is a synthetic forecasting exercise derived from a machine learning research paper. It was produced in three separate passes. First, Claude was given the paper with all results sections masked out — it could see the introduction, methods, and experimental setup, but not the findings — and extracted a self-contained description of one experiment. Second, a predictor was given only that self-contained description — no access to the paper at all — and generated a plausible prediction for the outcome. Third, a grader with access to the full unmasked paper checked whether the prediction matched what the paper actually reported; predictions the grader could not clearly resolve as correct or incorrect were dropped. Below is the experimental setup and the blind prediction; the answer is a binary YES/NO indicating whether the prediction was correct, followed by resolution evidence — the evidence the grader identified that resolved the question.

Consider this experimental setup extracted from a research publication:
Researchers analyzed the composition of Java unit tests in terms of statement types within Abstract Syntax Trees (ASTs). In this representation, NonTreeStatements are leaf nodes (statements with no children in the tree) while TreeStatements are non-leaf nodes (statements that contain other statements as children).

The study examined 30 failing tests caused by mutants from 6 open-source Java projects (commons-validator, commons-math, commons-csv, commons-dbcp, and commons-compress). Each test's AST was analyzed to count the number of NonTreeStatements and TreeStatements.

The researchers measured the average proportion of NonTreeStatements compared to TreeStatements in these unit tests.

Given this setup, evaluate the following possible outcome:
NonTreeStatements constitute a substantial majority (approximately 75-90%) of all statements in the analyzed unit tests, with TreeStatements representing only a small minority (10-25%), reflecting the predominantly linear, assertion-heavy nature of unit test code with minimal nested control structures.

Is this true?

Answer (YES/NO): NO